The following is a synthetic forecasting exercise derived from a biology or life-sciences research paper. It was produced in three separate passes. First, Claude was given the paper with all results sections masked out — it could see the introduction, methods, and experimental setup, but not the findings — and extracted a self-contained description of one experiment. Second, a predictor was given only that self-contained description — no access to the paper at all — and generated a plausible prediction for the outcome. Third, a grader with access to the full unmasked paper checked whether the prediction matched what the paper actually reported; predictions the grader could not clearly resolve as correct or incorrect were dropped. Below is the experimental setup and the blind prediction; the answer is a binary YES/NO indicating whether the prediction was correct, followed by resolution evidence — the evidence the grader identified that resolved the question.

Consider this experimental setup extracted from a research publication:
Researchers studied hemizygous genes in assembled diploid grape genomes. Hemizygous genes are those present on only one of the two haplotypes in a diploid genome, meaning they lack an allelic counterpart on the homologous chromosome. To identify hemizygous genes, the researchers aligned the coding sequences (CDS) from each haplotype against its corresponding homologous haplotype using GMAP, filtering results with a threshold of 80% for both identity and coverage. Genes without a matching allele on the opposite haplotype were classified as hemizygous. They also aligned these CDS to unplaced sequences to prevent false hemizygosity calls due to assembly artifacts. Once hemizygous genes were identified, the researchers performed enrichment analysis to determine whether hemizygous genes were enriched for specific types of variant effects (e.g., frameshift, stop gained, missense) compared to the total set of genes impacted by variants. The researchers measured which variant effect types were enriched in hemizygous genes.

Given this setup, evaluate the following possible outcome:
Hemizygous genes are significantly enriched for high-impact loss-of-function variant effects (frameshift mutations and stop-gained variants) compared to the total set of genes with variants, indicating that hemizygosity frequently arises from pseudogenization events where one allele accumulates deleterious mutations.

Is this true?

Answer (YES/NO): NO